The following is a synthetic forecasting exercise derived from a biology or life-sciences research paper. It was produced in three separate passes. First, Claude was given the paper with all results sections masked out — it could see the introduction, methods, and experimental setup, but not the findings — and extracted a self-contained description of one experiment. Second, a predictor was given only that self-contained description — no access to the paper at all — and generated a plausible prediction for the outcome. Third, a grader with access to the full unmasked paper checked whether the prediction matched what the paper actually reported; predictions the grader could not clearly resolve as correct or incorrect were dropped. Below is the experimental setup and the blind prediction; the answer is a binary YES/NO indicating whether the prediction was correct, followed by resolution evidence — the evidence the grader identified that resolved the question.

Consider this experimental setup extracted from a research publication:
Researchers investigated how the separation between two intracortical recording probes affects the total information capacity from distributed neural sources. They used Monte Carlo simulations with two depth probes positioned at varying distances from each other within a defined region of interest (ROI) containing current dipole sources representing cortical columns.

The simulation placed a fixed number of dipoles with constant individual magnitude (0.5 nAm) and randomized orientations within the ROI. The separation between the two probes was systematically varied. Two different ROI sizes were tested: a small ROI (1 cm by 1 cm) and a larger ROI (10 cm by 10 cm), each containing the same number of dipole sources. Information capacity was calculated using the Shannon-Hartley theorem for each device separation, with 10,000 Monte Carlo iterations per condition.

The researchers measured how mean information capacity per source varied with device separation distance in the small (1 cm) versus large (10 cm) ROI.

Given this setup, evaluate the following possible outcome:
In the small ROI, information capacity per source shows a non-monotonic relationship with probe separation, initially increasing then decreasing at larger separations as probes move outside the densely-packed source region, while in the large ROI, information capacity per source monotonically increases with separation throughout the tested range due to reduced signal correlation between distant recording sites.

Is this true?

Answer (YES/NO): NO